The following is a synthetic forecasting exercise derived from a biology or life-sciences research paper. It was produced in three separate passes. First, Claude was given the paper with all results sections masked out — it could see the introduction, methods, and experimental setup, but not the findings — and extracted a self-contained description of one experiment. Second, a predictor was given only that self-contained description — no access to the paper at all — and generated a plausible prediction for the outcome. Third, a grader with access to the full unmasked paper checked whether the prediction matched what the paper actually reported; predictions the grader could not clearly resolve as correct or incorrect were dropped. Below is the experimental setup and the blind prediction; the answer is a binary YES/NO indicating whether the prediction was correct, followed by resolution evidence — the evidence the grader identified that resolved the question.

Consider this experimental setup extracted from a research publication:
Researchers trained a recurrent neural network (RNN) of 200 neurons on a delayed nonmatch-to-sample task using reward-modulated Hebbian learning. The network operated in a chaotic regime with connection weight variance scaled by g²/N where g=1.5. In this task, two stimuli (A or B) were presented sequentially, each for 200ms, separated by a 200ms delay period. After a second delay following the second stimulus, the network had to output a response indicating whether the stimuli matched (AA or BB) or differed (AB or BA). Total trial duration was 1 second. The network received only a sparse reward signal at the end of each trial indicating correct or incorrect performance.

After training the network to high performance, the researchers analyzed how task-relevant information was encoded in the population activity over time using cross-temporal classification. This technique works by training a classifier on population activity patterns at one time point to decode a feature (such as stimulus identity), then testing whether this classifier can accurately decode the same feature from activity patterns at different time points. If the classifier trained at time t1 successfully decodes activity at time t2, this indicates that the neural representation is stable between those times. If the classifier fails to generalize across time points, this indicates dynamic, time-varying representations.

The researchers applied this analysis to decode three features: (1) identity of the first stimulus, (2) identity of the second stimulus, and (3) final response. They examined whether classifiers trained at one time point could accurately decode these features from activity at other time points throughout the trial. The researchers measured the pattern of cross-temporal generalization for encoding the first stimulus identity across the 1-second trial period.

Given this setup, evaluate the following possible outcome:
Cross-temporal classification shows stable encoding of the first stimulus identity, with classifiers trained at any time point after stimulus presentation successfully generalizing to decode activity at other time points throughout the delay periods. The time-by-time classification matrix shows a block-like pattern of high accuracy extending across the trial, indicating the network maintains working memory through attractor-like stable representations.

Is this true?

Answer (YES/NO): NO